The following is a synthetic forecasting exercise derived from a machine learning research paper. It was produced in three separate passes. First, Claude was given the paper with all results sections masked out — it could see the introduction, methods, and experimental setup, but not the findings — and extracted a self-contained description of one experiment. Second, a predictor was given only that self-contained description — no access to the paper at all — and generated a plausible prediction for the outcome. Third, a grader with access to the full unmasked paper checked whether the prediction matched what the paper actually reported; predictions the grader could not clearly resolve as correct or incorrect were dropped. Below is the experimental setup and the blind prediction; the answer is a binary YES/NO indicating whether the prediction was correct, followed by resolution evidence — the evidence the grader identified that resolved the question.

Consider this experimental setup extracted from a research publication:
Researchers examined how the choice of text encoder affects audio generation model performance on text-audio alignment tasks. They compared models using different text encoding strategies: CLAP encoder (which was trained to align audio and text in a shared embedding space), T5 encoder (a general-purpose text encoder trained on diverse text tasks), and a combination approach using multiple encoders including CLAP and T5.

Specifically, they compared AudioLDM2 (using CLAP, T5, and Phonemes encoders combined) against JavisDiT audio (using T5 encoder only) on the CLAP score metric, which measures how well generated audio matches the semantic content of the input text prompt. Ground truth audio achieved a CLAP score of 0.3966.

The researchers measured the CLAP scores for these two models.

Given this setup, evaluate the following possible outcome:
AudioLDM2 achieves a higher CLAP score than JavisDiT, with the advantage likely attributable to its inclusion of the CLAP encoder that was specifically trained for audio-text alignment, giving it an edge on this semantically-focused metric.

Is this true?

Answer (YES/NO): YES